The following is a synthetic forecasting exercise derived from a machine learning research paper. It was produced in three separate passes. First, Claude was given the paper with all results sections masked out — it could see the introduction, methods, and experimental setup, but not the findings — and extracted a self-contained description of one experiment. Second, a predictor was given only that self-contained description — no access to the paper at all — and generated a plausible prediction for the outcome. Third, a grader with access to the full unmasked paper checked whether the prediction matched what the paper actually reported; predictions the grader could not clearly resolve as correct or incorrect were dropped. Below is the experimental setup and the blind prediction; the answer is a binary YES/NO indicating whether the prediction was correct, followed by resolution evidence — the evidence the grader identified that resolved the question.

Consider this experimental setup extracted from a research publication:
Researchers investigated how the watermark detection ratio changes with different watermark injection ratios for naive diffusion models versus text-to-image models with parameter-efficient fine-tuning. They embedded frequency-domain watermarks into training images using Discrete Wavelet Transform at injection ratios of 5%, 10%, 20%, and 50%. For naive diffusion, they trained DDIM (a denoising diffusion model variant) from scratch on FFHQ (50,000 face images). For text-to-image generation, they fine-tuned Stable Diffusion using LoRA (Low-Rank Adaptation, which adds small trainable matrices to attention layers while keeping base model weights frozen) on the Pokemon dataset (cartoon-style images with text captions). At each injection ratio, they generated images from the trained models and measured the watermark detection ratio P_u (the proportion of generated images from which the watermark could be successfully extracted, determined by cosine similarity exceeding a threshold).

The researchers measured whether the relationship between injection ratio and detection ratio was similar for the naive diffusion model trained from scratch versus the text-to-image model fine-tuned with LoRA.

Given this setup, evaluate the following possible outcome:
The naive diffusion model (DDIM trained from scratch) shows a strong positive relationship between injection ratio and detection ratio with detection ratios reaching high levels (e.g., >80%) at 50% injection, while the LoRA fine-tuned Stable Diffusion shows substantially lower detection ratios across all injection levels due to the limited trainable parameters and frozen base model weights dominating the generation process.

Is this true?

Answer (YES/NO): NO